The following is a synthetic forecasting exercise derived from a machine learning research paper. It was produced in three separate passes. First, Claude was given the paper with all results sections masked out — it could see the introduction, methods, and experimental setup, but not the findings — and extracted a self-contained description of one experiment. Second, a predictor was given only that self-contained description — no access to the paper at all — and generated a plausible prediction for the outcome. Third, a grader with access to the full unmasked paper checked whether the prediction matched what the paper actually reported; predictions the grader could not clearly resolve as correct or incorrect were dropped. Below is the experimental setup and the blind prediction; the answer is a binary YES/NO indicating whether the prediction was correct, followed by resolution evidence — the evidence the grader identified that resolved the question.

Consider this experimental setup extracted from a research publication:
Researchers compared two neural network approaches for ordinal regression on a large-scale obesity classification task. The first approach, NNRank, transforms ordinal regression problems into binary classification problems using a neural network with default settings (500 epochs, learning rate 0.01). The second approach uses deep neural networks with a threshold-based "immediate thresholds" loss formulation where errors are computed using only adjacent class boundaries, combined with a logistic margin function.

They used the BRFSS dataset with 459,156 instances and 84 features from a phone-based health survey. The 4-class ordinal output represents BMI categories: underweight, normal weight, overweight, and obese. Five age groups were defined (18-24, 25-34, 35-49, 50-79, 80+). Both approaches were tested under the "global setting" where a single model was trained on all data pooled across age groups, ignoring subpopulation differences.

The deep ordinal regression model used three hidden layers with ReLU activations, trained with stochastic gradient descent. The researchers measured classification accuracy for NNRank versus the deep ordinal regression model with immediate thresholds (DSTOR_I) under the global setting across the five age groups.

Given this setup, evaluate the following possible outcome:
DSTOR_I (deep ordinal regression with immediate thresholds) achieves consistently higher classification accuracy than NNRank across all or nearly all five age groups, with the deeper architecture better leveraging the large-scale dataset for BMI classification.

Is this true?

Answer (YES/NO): NO